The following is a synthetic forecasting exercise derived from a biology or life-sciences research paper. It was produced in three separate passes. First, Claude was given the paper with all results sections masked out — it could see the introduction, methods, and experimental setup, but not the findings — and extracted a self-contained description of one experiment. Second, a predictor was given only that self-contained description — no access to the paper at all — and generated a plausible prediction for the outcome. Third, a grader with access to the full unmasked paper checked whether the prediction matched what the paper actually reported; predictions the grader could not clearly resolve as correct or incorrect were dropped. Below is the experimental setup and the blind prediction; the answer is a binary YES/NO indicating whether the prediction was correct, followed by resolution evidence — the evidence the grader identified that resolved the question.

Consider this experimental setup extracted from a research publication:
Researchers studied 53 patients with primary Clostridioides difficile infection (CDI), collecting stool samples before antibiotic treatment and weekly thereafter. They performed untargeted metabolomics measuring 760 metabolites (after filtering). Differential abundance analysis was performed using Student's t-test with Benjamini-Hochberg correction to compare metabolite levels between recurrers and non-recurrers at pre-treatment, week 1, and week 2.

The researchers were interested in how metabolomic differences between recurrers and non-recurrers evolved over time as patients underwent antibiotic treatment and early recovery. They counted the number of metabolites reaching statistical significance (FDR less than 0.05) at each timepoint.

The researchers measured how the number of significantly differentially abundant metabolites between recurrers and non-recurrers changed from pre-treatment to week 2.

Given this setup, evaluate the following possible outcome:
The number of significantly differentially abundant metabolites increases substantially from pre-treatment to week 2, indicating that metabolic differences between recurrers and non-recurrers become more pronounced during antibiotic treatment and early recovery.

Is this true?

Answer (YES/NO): YES